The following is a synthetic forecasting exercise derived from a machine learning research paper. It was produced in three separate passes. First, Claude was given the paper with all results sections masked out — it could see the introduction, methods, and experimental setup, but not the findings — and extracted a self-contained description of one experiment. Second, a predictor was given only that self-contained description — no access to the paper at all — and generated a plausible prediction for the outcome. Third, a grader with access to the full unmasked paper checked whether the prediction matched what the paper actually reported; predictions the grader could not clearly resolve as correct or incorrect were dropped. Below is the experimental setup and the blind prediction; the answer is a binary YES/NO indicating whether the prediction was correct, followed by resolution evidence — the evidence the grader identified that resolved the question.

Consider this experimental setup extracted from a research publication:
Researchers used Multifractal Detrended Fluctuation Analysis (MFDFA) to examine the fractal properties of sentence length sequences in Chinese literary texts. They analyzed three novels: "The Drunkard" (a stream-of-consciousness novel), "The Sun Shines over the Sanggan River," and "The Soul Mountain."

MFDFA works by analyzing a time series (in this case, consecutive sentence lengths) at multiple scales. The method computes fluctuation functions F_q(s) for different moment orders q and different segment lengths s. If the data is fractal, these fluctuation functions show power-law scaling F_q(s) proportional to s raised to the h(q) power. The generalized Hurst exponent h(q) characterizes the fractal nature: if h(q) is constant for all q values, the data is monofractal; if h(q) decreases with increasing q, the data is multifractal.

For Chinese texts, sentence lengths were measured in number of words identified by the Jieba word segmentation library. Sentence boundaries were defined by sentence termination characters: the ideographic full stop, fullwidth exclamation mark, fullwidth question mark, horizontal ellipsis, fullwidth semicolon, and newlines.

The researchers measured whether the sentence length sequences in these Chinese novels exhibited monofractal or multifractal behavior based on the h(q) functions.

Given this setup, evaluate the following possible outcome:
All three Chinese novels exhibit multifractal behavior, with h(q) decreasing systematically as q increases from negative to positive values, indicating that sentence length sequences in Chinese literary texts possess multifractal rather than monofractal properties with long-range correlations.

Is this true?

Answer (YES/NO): NO